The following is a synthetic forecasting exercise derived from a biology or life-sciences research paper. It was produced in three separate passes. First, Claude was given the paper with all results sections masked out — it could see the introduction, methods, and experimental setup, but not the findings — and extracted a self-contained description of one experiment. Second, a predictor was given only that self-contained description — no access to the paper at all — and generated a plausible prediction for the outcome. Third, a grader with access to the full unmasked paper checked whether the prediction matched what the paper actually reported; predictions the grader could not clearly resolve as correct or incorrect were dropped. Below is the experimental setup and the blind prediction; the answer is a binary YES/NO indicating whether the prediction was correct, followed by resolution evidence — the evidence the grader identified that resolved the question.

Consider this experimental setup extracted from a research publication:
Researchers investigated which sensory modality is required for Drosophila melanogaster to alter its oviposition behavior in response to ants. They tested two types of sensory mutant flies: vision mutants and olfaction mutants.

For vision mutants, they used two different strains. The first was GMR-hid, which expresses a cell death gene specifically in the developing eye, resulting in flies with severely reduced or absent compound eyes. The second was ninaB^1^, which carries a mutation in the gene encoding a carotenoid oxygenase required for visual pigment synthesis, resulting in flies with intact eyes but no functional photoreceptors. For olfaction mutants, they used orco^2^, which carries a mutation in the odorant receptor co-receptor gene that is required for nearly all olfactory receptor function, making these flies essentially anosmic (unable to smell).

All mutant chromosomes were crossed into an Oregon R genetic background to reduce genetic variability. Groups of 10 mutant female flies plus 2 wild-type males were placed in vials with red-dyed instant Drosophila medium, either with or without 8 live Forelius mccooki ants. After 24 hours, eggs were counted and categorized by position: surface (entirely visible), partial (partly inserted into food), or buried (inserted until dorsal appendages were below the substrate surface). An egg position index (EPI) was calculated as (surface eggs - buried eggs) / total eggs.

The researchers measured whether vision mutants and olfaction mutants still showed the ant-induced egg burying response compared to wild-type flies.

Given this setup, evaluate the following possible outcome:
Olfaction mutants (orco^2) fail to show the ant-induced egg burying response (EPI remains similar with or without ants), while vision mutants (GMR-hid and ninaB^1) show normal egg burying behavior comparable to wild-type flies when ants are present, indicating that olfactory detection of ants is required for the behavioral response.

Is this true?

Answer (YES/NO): NO